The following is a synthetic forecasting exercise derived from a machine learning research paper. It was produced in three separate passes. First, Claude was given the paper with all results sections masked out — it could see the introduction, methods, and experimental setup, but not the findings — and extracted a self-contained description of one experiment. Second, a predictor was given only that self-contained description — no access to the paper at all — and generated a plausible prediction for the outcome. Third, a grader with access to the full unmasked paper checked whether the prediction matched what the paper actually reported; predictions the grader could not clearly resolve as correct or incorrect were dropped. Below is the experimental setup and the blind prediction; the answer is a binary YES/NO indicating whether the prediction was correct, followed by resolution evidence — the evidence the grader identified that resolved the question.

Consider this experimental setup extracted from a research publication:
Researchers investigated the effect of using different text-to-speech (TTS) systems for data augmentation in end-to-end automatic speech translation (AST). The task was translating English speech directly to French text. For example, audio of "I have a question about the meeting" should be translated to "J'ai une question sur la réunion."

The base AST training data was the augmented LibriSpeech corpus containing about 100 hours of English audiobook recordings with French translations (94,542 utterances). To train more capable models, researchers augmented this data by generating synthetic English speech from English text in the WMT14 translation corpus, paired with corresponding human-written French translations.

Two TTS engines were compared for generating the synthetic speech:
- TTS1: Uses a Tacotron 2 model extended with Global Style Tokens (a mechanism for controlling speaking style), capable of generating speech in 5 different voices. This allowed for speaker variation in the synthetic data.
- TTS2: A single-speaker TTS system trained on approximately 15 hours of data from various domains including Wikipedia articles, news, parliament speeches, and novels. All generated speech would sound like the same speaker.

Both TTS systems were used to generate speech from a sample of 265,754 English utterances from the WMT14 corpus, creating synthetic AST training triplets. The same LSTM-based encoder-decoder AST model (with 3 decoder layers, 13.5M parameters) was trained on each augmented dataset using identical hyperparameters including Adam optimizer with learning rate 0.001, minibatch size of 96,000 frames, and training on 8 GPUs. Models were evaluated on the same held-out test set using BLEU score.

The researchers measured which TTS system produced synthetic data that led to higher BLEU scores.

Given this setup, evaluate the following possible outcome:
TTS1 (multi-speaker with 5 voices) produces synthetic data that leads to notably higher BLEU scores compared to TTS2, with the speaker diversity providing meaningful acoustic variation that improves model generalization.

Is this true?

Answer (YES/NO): NO